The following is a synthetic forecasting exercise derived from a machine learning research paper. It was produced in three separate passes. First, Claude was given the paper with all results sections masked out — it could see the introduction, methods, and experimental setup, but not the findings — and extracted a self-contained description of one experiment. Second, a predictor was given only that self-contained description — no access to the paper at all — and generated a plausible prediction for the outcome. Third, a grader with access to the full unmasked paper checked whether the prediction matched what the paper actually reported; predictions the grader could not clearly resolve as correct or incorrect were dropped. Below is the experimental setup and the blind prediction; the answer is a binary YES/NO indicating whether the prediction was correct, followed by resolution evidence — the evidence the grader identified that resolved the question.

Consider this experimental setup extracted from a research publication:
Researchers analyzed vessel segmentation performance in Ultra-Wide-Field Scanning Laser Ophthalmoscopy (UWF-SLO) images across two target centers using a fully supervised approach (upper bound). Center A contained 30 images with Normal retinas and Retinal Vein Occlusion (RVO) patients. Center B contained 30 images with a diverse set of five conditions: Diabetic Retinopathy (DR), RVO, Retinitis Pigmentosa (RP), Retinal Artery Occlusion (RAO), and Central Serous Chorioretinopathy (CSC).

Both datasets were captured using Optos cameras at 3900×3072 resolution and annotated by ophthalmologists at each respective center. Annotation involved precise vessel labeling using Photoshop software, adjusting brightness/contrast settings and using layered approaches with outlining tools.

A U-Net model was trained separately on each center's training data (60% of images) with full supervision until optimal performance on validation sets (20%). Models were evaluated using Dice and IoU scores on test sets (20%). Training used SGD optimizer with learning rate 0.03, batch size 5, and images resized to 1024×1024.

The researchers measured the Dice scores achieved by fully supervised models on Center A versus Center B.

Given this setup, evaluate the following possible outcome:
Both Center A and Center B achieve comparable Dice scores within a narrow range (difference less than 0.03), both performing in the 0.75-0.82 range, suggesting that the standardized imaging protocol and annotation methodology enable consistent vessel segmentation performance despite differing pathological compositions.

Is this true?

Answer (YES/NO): NO